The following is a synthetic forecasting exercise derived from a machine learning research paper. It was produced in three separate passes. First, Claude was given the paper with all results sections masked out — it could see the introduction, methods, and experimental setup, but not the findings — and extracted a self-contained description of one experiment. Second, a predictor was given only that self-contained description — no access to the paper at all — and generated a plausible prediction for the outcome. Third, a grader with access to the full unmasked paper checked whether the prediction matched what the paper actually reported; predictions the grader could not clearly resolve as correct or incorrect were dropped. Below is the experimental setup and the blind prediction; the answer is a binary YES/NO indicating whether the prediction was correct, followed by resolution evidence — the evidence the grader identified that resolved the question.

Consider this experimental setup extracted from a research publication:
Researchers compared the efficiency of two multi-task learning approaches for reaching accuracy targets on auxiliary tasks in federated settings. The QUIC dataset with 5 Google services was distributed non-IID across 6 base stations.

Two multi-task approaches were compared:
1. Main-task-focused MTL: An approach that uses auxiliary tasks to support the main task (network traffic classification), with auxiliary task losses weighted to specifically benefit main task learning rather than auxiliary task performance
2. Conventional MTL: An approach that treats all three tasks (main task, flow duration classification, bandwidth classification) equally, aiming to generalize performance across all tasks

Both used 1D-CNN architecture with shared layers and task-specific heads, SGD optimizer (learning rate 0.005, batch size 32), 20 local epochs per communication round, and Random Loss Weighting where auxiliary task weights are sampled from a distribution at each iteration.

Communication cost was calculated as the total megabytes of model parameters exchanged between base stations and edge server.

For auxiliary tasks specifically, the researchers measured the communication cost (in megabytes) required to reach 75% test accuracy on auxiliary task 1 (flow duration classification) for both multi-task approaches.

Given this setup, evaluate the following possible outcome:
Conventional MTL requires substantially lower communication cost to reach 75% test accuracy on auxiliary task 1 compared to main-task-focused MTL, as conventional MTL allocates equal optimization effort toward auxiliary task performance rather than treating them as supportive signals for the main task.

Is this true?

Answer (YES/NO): NO